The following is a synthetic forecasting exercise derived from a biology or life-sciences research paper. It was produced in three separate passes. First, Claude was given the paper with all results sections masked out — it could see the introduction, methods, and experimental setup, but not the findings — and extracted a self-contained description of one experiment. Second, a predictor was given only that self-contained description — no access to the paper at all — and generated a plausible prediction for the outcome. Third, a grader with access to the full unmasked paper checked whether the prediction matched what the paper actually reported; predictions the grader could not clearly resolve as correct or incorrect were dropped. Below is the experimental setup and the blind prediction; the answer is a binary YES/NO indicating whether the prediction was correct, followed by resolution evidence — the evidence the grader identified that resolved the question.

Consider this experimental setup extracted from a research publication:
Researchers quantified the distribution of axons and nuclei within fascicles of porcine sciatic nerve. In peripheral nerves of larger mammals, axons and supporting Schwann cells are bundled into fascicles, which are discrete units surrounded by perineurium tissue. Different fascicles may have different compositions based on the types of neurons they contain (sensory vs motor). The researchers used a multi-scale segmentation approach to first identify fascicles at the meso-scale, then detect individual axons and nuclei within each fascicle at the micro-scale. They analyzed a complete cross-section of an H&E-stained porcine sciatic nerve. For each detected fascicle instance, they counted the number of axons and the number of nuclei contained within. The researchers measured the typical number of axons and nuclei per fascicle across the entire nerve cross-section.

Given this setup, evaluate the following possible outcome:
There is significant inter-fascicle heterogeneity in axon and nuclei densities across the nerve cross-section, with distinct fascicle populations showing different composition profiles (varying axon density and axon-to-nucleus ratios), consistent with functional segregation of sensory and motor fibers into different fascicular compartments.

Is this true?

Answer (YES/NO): NO